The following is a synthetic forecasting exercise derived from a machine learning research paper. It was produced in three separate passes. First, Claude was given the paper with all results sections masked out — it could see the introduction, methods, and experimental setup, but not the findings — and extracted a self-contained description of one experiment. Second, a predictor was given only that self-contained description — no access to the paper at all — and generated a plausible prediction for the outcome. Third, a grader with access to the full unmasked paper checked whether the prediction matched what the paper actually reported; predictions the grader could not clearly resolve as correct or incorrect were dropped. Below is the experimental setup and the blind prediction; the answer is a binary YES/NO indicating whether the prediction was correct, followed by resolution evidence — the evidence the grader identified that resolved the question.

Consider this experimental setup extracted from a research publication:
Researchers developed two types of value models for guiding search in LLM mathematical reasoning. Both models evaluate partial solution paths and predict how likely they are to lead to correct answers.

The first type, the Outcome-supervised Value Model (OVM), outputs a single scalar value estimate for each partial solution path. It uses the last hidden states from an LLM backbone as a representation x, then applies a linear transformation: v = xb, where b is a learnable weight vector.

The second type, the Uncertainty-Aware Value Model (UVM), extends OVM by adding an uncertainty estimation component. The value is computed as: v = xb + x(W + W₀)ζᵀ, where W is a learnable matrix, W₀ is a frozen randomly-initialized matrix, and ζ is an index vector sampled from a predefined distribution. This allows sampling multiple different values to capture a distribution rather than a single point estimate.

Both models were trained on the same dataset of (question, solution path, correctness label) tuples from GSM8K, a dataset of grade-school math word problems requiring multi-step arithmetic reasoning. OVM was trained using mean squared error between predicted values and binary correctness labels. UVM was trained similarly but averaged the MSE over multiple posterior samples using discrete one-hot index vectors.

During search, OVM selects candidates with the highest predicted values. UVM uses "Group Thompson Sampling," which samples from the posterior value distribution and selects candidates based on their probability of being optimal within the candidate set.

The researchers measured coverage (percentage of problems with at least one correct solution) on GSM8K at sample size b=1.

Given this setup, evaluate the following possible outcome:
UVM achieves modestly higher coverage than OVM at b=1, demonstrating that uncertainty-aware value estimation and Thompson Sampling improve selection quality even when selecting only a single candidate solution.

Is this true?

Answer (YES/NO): NO